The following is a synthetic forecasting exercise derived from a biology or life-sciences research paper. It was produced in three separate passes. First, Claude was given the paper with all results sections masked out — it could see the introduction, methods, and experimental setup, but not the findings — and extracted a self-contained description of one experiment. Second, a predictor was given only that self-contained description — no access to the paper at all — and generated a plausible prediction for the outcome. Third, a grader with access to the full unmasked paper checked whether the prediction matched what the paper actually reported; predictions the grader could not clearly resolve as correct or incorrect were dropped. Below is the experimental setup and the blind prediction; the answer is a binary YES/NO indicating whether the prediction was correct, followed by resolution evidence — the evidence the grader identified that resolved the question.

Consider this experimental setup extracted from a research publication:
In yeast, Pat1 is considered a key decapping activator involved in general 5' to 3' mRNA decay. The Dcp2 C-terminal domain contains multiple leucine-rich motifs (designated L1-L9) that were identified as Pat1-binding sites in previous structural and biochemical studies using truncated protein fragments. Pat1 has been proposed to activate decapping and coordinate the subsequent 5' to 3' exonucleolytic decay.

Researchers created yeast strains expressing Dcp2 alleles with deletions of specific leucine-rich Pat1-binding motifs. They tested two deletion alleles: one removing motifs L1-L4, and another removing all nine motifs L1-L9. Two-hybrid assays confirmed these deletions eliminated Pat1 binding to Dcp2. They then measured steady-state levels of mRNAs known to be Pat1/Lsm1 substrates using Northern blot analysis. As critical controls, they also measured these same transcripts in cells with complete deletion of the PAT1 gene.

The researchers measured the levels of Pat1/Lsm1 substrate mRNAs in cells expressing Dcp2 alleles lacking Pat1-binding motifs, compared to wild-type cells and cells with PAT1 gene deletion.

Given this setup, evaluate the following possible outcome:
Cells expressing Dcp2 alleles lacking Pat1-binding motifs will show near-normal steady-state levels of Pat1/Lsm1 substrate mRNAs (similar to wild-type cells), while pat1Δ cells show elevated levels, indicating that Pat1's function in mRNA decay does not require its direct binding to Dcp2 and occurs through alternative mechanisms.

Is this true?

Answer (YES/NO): YES